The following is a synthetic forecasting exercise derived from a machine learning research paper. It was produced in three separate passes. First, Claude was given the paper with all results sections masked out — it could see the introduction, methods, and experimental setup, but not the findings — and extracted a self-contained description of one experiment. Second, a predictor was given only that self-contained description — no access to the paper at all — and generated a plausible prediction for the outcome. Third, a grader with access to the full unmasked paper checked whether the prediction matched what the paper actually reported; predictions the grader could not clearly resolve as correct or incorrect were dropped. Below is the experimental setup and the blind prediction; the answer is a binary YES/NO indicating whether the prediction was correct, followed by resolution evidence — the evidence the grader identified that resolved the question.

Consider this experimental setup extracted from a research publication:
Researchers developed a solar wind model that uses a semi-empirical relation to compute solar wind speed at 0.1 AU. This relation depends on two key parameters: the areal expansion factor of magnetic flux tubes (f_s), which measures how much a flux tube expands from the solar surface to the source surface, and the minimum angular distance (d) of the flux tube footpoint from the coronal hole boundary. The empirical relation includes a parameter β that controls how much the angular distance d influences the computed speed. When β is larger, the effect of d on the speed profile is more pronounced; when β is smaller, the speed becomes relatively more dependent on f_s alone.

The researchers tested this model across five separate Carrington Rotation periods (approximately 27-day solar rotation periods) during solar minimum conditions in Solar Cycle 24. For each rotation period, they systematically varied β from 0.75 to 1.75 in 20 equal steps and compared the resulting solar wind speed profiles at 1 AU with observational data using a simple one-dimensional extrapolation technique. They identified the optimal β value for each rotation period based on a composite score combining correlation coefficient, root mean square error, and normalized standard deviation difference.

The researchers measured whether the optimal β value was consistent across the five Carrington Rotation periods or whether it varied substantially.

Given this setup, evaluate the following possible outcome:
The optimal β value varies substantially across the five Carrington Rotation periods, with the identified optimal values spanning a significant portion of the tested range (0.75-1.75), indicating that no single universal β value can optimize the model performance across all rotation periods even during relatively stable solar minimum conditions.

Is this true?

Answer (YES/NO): YES